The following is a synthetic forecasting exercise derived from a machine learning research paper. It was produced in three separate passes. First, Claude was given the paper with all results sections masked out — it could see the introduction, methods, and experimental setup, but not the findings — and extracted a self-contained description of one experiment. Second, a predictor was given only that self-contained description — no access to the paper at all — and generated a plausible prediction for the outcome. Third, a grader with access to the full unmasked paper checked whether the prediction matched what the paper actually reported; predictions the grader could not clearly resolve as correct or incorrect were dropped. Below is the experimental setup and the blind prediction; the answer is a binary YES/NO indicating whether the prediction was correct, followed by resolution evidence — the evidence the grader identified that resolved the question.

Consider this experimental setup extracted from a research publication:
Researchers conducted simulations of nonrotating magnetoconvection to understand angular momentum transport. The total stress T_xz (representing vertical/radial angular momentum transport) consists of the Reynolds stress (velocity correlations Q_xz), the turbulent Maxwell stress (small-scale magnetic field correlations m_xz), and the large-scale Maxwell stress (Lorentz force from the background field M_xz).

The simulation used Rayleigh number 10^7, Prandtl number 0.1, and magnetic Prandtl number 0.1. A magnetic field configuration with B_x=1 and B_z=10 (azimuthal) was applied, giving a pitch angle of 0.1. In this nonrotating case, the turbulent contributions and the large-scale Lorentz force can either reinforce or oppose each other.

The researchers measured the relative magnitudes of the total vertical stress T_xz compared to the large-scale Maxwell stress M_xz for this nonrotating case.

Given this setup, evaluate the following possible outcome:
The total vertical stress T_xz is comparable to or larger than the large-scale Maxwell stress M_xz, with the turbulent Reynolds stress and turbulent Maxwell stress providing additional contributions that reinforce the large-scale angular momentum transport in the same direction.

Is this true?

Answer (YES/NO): NO